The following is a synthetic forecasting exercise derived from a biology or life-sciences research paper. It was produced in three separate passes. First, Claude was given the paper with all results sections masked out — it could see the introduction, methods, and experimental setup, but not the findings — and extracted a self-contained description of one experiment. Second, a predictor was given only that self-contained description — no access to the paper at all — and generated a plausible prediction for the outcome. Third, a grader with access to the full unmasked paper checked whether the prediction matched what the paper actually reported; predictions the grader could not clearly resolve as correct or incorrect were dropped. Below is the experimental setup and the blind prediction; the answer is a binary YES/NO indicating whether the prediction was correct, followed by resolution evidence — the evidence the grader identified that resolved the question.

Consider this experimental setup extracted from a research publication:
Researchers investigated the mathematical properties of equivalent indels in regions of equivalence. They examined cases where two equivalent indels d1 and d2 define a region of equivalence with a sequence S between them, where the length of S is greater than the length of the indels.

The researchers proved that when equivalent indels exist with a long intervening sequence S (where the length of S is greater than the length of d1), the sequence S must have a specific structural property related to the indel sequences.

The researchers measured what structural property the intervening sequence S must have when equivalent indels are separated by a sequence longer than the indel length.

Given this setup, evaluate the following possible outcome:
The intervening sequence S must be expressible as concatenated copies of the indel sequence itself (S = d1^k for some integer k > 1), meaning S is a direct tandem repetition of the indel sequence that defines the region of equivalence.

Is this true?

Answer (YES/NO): NO